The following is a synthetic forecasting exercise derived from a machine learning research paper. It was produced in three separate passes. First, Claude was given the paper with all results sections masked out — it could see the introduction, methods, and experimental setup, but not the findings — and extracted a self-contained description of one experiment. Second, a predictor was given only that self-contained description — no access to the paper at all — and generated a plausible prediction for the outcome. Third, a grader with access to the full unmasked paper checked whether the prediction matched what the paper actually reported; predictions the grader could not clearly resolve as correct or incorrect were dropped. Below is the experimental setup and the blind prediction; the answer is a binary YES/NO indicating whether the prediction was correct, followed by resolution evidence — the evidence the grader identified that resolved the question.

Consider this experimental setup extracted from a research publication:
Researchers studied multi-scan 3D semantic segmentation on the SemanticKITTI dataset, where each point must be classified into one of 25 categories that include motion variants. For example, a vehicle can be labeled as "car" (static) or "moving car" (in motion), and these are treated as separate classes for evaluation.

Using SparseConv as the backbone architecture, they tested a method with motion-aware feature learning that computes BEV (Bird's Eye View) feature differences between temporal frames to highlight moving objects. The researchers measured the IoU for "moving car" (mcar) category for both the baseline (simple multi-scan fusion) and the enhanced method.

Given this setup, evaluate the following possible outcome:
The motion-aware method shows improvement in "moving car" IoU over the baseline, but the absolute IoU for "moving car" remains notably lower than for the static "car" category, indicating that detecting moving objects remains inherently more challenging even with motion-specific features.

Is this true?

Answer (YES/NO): YES